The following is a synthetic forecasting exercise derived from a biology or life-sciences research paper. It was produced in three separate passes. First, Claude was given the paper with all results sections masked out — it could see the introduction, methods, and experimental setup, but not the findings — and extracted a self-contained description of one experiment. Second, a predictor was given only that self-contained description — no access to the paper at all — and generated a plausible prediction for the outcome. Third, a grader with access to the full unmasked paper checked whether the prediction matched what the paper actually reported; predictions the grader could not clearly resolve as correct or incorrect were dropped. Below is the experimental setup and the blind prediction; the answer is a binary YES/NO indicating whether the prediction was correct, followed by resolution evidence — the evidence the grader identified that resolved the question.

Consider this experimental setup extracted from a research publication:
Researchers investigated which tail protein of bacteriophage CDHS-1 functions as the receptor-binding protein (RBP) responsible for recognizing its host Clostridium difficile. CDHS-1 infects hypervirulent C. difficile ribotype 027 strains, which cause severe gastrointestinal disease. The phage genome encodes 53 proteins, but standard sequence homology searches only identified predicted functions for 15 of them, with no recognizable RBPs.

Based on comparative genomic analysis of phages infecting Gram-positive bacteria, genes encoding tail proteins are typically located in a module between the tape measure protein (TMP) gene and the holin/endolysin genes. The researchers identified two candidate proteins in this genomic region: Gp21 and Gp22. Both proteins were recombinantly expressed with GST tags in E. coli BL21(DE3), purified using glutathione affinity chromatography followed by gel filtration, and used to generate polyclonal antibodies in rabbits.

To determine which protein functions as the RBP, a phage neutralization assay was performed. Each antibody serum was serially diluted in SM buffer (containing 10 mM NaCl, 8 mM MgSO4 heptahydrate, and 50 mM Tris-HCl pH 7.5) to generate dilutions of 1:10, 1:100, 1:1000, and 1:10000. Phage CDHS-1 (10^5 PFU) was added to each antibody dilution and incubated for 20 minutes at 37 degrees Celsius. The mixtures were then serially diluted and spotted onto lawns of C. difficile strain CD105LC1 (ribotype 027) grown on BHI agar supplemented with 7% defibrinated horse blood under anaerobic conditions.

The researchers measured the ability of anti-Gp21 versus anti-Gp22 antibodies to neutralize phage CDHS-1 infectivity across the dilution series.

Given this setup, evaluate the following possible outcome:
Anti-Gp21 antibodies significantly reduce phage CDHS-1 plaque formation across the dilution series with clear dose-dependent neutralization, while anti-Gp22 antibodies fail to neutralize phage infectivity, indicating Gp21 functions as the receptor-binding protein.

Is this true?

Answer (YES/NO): NO